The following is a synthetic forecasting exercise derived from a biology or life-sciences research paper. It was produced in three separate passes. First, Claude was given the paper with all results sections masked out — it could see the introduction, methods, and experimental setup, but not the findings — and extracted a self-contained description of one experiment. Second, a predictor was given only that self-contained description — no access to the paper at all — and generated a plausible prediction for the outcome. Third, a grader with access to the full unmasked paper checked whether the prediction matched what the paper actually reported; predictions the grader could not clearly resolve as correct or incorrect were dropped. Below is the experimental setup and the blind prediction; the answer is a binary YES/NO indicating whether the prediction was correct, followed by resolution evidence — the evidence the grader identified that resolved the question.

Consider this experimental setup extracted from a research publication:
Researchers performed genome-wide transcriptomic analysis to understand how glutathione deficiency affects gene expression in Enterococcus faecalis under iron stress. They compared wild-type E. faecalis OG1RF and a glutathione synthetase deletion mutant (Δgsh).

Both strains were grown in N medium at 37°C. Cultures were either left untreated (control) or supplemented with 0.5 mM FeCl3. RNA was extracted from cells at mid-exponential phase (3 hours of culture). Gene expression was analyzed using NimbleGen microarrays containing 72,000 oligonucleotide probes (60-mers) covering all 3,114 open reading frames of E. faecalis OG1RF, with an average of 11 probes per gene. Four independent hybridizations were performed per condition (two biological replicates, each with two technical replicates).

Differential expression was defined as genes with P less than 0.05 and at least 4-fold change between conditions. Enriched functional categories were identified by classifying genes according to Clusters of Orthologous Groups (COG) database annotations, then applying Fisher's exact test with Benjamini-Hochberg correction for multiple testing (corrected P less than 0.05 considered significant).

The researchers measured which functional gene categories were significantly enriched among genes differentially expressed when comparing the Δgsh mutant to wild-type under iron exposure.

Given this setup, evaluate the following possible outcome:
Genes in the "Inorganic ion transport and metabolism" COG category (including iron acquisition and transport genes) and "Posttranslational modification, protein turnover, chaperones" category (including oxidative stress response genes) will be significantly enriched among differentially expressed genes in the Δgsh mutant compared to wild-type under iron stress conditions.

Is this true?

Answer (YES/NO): NO